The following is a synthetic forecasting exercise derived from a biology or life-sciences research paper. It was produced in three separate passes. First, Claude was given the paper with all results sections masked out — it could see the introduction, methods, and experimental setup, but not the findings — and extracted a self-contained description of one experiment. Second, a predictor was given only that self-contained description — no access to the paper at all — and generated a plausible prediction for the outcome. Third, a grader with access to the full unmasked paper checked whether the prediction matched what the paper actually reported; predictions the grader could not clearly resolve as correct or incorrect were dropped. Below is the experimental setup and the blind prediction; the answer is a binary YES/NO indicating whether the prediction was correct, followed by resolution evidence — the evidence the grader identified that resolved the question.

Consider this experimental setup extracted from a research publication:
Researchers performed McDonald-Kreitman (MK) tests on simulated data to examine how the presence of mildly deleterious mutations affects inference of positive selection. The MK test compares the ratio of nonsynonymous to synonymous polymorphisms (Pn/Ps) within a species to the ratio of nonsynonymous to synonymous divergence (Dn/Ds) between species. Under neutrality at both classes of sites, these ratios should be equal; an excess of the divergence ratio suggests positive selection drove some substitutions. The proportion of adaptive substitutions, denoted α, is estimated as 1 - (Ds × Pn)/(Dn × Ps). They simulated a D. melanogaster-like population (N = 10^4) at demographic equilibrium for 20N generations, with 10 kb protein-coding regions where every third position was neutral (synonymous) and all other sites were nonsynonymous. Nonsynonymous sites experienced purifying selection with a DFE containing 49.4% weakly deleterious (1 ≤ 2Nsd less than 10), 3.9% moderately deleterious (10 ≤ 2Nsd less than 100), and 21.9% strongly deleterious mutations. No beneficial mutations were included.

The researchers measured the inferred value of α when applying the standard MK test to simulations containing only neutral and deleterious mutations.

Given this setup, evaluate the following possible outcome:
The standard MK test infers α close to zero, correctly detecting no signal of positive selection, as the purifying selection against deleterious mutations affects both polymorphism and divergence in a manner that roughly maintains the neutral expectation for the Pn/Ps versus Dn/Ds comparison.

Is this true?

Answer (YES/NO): NO